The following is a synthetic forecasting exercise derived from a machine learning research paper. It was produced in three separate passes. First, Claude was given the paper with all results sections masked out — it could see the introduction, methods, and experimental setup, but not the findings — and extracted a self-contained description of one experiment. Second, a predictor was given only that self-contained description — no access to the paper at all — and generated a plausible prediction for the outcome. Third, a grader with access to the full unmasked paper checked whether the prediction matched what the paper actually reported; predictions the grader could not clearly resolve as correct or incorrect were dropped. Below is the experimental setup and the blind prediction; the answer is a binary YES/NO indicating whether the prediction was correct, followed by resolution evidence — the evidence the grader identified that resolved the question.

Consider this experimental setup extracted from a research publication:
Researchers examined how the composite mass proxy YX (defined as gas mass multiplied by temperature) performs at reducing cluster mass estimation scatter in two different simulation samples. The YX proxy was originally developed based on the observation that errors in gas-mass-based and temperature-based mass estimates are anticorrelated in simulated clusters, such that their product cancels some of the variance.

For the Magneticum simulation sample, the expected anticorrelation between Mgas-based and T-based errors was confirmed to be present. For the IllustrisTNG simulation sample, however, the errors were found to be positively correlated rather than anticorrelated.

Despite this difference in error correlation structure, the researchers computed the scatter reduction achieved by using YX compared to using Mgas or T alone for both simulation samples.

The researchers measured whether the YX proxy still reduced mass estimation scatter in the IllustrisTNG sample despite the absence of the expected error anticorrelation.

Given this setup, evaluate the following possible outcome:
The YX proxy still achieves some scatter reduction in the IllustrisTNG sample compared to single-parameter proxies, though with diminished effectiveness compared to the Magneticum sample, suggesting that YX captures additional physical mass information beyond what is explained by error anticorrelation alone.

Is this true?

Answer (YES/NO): NO